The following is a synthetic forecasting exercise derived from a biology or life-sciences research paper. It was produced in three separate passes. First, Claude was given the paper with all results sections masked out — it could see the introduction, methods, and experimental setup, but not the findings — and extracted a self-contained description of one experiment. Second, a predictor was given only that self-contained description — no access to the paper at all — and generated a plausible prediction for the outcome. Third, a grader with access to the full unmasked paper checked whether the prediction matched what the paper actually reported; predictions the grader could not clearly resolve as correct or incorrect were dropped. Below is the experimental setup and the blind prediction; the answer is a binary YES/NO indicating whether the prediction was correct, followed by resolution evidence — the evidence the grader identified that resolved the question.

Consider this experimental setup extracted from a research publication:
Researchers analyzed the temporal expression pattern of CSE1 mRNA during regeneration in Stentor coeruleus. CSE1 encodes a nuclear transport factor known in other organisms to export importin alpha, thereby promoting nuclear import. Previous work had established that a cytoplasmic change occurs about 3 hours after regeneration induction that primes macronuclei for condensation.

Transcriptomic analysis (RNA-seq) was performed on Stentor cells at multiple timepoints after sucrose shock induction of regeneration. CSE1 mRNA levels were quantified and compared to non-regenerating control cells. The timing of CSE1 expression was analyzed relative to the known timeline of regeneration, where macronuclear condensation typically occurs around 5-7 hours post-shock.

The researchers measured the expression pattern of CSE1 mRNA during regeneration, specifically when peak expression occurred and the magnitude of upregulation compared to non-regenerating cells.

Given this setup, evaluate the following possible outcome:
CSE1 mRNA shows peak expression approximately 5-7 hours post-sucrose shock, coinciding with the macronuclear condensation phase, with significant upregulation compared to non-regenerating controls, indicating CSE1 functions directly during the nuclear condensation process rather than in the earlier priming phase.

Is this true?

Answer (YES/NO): NO